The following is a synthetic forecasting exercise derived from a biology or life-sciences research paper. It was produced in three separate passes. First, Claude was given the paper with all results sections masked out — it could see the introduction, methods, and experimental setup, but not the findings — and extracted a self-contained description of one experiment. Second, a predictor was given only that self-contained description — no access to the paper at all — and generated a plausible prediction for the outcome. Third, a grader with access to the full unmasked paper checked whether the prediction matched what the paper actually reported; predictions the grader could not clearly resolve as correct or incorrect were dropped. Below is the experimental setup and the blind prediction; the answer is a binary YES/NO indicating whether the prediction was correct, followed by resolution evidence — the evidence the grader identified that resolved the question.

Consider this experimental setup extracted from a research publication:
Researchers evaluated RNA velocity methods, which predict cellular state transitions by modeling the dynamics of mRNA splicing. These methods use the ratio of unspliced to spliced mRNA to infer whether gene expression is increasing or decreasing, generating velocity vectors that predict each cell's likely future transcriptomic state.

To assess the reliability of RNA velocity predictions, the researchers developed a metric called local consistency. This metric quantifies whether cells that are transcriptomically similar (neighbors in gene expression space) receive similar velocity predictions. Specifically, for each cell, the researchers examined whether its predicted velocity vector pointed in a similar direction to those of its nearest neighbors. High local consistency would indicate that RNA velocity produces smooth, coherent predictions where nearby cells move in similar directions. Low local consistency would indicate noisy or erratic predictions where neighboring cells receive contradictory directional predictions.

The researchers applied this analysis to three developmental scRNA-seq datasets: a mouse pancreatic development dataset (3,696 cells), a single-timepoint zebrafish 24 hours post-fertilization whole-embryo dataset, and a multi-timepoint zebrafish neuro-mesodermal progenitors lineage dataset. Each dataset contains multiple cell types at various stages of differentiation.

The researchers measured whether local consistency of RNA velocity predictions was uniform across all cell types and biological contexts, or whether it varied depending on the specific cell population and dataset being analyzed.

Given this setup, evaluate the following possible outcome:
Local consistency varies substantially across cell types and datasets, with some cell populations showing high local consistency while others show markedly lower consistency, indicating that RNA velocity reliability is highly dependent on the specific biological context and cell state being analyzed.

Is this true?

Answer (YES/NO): YES